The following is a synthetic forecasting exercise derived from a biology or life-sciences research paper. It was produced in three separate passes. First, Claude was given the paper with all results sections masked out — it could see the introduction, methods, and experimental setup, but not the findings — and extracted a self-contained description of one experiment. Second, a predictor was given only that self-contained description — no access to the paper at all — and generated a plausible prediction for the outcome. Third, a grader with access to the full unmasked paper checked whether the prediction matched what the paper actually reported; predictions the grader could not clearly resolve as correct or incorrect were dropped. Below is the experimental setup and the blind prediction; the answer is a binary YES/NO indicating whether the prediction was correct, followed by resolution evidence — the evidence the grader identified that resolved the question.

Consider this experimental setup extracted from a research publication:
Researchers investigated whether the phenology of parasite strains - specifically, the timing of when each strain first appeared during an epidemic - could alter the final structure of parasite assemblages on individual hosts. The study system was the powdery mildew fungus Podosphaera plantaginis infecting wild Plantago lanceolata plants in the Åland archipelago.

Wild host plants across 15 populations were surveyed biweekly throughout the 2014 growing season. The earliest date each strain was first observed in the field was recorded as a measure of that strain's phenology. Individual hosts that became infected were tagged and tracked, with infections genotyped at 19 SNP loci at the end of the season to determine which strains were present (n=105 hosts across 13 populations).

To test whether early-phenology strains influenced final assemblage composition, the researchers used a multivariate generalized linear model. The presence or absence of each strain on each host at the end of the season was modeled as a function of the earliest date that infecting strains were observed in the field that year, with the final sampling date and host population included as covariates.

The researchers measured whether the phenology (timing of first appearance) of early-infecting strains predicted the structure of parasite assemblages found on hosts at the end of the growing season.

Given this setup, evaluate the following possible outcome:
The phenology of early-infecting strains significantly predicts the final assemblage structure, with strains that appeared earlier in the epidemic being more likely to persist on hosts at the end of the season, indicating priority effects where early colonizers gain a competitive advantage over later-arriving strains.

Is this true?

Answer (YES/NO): NO